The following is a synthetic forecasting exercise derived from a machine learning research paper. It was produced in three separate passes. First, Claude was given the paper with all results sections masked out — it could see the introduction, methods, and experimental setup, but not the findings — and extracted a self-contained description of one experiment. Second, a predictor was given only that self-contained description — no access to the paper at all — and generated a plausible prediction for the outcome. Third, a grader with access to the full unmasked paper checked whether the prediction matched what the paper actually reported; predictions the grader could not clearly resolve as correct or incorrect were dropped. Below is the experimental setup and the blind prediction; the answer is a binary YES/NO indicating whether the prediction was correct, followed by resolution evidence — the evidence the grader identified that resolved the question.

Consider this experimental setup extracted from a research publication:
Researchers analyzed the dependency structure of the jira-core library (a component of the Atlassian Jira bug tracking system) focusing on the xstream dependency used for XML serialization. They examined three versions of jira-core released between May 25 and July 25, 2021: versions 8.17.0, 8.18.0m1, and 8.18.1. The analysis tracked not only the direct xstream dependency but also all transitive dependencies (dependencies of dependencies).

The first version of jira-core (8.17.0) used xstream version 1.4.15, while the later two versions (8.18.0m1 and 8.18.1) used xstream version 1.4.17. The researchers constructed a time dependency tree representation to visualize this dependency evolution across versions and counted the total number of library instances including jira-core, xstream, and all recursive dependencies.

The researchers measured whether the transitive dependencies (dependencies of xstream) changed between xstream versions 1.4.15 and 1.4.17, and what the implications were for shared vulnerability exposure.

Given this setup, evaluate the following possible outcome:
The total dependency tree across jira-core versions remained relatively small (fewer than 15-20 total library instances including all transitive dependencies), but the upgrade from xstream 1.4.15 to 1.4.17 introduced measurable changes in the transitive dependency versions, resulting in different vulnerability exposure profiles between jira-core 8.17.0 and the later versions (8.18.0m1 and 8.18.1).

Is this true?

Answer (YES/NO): NO